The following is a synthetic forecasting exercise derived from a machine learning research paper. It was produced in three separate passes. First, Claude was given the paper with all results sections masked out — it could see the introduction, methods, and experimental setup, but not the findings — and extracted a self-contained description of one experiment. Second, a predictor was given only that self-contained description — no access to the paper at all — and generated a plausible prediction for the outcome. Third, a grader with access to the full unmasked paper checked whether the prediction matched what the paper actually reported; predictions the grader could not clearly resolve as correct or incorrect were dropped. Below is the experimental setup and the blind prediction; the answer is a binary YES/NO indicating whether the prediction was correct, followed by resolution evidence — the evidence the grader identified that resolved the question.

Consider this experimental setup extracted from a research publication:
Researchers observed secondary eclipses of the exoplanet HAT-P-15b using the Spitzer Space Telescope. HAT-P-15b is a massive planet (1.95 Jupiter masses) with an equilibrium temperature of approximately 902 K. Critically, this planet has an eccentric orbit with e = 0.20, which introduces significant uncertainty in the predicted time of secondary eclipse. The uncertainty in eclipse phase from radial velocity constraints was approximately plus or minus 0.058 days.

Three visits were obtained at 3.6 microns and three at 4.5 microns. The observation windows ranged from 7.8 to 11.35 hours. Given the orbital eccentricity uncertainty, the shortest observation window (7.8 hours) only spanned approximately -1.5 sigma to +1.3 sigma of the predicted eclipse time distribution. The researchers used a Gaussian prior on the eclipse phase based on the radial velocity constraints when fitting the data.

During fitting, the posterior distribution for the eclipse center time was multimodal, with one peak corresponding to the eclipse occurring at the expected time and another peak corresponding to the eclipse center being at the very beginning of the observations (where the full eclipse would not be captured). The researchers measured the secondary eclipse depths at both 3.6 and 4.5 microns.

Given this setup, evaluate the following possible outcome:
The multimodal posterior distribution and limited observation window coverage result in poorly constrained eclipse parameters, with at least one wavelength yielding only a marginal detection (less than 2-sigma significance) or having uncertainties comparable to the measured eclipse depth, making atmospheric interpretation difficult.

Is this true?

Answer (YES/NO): NO